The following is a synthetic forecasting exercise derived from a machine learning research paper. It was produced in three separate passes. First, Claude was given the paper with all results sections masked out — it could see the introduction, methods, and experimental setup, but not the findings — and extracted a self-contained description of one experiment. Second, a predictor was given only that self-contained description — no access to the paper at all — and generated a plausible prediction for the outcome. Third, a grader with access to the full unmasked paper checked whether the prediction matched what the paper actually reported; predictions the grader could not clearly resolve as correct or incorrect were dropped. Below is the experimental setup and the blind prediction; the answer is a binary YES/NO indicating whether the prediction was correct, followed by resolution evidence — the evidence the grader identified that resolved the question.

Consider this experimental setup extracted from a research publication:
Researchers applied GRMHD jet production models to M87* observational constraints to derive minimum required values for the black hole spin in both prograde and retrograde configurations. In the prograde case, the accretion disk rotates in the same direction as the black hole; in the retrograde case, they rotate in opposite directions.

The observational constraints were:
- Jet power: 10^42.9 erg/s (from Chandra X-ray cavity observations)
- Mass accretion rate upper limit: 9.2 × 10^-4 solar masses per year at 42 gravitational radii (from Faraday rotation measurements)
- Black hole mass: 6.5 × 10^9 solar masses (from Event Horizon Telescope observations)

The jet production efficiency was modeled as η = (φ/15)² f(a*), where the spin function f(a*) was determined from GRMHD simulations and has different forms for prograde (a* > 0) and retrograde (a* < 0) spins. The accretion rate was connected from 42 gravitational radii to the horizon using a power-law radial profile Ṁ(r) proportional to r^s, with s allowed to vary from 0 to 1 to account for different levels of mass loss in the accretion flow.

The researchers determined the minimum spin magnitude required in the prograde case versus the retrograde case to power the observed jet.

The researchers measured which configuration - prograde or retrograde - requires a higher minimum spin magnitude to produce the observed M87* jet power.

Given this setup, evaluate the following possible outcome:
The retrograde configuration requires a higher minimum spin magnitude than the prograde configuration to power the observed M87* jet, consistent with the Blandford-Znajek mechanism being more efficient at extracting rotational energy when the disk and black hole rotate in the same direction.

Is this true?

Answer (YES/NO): YES